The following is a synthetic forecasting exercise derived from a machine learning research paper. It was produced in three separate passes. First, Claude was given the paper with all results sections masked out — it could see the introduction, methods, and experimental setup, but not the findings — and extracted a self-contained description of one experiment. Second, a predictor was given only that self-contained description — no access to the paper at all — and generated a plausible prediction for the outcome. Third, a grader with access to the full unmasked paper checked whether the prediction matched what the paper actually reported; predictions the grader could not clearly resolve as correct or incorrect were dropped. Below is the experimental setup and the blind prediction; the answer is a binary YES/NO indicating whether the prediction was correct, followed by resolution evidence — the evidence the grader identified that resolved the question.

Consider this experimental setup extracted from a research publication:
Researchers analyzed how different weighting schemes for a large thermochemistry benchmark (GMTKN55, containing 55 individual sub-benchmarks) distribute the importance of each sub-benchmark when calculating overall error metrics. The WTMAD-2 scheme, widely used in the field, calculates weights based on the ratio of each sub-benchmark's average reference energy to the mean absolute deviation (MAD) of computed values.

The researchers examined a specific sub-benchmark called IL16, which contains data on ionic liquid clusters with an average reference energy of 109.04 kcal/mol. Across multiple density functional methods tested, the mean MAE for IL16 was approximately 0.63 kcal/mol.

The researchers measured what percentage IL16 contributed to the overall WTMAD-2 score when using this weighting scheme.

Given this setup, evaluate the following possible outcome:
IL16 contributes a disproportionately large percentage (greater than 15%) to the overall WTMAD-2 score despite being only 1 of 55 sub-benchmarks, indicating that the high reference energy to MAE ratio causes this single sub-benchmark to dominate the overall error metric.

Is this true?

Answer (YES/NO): NO